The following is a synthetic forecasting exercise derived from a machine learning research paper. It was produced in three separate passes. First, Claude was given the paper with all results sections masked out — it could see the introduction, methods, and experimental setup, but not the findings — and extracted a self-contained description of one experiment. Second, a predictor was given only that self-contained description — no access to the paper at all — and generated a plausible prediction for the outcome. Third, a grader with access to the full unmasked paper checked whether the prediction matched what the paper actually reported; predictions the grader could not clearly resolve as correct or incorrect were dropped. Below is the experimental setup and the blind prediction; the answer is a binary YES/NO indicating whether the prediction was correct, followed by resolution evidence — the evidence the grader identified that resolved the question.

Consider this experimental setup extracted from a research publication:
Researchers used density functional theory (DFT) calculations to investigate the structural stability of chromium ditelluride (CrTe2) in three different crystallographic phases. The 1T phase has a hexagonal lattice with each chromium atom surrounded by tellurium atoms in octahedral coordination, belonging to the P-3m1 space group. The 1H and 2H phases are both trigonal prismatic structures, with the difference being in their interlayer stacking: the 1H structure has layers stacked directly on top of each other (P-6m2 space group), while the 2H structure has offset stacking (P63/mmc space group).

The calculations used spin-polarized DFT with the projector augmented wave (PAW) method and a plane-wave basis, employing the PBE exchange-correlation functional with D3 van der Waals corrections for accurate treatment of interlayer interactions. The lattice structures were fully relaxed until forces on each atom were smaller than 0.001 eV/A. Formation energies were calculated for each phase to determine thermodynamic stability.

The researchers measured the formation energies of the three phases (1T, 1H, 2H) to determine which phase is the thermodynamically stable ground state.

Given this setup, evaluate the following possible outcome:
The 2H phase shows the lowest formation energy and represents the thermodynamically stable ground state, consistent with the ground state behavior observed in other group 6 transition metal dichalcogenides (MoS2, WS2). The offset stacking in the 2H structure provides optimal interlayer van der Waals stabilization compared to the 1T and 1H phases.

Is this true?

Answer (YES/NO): NO